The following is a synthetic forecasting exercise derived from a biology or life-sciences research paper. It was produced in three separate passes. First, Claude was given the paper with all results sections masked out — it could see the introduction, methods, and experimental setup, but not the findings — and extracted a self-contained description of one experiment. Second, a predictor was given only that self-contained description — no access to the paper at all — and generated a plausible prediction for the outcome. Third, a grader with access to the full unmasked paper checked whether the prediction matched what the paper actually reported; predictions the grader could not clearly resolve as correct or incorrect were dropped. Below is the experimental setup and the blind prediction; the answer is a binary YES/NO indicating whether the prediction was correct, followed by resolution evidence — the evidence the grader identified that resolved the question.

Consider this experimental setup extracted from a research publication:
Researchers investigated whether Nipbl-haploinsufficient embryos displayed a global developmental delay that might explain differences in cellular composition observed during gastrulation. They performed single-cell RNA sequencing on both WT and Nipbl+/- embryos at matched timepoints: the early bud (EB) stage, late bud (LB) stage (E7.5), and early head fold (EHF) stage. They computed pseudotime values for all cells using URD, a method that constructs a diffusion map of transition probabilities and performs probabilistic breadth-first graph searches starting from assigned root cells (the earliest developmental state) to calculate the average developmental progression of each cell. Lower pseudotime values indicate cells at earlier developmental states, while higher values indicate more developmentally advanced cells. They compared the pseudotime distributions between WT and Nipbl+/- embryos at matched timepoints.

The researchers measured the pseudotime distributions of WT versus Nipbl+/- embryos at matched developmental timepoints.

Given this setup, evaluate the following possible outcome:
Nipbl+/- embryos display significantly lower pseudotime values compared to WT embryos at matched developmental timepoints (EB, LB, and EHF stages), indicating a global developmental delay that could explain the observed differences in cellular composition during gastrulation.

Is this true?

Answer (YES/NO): NO